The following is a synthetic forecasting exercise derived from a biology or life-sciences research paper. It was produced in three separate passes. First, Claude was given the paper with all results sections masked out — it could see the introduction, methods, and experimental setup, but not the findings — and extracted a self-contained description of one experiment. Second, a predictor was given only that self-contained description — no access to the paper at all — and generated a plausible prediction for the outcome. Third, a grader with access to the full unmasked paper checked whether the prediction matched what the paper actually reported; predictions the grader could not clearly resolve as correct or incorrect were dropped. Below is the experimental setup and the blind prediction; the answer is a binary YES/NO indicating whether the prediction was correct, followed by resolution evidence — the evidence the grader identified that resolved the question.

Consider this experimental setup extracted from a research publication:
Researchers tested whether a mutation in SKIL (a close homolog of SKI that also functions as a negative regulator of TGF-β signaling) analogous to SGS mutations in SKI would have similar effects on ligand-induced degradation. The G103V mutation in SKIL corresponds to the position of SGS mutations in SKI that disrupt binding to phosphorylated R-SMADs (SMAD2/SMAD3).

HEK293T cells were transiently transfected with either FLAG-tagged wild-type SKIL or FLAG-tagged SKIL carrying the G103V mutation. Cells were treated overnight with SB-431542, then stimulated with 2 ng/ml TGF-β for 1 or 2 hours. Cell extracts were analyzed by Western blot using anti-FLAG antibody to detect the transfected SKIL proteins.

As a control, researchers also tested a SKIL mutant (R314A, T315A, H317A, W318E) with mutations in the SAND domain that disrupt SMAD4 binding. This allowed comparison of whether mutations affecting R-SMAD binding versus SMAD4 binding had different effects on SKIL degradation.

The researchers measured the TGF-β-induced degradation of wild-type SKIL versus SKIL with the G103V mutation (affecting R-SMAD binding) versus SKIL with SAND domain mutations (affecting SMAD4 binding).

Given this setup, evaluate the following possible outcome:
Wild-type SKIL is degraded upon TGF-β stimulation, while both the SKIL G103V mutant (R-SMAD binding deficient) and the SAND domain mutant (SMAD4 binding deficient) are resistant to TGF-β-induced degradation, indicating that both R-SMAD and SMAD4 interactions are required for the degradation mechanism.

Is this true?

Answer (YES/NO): YES